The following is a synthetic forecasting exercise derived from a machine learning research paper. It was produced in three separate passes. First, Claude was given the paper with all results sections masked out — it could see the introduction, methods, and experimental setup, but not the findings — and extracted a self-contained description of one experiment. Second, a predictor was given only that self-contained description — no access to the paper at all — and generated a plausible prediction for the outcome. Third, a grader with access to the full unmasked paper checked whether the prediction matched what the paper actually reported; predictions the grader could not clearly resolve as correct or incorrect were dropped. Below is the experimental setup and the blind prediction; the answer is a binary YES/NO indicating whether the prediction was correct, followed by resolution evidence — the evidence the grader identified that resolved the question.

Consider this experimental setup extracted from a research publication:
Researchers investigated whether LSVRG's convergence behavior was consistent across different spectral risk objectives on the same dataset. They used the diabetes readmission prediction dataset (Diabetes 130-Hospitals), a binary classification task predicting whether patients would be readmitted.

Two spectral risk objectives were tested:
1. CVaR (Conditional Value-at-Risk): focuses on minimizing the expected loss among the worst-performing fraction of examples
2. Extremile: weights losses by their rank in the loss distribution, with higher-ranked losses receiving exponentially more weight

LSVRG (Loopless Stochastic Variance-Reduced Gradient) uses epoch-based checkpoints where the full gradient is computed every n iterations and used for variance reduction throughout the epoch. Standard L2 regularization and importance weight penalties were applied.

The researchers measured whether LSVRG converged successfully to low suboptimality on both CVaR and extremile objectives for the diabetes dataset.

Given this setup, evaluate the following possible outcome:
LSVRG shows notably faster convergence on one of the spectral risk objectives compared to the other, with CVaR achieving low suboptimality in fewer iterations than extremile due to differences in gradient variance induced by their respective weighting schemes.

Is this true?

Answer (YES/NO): NO